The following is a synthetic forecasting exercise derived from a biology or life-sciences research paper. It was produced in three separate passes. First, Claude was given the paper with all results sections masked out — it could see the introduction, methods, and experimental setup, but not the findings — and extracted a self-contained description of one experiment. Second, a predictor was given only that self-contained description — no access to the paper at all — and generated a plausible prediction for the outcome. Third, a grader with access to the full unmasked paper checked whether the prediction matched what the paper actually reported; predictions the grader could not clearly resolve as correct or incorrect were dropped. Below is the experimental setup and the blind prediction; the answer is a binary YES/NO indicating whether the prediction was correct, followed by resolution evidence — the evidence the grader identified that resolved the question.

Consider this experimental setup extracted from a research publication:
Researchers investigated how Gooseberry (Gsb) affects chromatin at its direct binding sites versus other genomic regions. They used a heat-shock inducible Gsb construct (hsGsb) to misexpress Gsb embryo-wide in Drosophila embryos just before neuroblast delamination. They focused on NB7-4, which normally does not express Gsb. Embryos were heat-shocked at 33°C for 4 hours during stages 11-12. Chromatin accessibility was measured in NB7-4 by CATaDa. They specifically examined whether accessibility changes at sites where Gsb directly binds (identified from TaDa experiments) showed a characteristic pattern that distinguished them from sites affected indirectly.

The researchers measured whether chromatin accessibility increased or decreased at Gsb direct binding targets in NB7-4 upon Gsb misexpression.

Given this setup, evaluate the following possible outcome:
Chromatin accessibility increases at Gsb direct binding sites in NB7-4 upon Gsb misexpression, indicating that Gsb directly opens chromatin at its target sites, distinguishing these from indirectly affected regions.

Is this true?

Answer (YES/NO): NO